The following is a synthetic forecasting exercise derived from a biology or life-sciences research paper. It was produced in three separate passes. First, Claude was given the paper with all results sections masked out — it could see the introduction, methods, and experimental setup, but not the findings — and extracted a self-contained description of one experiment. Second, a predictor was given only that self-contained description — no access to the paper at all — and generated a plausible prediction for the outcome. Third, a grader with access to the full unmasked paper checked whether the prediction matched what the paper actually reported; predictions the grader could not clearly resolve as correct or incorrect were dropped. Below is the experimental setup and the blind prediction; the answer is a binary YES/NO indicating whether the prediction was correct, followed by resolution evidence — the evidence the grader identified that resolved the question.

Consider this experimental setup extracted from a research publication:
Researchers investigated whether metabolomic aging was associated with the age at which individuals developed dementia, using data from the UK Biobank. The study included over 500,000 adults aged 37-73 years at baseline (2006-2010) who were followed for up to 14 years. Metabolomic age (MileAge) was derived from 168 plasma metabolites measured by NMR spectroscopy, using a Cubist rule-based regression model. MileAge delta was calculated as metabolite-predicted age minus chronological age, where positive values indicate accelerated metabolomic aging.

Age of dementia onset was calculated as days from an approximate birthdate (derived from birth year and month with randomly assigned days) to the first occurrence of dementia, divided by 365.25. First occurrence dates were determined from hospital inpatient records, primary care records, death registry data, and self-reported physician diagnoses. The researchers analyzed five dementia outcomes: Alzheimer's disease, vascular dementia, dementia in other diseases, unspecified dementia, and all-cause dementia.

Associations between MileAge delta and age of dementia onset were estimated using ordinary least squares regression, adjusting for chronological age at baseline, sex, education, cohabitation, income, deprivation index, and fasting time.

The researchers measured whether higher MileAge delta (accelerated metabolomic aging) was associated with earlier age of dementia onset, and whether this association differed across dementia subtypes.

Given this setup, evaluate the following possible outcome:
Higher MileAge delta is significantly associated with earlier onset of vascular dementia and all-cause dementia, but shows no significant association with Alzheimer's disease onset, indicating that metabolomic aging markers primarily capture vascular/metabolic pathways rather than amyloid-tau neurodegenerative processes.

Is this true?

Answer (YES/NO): NO